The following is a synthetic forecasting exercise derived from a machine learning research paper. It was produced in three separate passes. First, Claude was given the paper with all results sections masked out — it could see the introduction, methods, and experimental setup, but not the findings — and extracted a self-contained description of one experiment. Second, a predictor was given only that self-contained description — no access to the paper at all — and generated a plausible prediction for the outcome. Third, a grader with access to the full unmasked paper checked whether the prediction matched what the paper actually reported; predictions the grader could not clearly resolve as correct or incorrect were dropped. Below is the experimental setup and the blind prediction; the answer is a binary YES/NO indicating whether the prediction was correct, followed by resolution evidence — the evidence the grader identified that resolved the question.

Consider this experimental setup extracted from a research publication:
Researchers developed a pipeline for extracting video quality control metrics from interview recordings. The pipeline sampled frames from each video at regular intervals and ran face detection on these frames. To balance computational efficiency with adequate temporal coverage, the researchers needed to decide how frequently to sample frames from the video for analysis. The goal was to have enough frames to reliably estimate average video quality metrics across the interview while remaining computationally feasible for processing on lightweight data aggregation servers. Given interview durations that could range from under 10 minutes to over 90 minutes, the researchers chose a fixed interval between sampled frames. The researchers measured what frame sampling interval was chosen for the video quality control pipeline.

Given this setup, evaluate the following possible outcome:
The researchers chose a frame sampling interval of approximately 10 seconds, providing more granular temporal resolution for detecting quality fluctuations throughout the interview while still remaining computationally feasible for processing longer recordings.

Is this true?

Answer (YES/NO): NO